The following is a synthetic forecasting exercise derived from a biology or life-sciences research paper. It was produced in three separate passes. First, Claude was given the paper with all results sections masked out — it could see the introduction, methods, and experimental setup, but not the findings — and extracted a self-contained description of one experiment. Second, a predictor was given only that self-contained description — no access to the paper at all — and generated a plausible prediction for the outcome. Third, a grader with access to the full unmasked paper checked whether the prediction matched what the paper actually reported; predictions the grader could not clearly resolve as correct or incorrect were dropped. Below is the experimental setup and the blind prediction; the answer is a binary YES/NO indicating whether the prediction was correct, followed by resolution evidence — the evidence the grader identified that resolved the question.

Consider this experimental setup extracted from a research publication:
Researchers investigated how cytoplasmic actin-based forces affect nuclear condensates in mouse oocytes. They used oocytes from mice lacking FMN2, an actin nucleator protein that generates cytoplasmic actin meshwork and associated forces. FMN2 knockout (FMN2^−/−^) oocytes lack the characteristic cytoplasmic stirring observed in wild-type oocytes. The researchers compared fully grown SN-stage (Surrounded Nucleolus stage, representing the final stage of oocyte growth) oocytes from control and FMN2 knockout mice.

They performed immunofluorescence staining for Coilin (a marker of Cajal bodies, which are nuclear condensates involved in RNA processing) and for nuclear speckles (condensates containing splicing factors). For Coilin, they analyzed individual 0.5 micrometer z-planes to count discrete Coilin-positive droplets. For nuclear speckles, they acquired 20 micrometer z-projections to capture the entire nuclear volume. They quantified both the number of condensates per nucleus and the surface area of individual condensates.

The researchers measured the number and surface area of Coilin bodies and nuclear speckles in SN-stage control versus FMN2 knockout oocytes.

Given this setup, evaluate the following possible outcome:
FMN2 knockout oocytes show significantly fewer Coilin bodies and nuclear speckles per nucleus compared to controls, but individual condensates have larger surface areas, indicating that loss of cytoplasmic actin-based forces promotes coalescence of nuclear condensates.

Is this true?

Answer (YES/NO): NO